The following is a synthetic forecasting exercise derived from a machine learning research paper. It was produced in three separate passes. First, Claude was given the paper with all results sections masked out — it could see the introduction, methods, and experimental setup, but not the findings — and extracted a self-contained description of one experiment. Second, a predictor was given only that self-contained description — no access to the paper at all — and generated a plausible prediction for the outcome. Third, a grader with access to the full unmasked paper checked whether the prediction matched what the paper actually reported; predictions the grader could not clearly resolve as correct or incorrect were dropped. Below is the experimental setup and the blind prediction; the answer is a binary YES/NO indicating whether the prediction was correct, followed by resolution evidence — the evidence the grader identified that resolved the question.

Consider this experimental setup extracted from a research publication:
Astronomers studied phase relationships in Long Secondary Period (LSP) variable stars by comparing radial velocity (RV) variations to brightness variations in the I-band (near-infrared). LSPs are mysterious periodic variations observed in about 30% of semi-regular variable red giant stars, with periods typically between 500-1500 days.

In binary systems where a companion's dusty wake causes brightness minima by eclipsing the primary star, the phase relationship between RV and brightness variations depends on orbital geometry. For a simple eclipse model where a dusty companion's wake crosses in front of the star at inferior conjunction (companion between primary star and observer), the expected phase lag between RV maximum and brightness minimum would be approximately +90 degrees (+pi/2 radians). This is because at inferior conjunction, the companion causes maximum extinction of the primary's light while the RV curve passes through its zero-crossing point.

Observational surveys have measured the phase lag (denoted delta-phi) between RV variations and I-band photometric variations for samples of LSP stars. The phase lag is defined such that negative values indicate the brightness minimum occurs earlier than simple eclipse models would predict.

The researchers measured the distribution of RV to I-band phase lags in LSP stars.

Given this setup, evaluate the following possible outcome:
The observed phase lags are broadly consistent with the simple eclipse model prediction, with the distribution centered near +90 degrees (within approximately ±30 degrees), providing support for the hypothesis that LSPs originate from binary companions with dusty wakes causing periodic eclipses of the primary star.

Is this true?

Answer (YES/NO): NO